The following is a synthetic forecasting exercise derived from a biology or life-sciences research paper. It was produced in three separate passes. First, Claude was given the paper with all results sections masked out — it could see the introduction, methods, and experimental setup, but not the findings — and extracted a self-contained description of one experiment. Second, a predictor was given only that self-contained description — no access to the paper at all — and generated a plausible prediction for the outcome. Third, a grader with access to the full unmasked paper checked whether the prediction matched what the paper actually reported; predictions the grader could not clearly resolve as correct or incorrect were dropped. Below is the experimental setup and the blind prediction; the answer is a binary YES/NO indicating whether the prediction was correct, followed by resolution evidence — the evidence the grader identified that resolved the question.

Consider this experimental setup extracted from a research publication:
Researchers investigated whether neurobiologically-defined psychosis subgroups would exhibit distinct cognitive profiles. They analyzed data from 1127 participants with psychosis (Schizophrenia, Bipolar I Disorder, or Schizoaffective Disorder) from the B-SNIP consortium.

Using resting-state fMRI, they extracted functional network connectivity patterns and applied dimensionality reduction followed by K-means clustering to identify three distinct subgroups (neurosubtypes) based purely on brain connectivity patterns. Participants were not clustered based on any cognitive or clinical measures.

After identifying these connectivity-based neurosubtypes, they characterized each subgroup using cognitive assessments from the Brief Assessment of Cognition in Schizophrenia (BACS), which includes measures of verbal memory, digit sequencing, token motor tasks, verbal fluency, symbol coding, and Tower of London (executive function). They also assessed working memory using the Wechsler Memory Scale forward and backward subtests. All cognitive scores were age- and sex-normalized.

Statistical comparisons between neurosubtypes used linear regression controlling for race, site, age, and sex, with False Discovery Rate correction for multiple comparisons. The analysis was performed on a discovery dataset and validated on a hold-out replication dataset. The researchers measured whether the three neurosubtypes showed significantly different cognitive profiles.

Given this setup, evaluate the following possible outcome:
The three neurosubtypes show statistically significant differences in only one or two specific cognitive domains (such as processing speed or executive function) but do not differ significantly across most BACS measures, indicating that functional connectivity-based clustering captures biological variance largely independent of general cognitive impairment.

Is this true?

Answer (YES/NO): NO